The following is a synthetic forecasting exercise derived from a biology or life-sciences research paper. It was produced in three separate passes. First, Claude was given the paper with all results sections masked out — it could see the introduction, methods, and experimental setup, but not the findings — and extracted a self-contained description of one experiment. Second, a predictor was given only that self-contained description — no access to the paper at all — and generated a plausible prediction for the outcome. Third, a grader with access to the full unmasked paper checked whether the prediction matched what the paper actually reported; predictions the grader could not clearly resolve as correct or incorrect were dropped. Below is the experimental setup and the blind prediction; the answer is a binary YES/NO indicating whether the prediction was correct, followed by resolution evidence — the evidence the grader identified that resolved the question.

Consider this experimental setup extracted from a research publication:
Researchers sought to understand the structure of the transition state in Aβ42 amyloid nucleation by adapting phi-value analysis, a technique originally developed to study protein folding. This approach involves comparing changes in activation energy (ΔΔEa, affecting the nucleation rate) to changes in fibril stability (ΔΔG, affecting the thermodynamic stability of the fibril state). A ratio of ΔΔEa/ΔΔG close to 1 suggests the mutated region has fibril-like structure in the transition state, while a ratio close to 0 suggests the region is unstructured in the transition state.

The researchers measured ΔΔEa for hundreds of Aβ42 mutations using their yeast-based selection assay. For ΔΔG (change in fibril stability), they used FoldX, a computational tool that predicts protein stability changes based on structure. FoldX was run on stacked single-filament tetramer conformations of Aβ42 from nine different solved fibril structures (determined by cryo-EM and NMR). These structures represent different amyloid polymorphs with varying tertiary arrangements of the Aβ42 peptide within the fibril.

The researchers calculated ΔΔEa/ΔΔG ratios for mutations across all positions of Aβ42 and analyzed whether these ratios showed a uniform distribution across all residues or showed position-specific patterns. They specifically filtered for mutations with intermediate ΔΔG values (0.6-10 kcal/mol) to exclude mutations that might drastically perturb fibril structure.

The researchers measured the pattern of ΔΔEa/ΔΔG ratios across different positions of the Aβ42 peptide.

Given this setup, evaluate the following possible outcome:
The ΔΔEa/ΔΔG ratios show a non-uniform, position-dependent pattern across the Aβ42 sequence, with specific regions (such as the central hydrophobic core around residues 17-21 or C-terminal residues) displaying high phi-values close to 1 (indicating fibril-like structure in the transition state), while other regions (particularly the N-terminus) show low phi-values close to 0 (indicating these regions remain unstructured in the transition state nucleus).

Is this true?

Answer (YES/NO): NO